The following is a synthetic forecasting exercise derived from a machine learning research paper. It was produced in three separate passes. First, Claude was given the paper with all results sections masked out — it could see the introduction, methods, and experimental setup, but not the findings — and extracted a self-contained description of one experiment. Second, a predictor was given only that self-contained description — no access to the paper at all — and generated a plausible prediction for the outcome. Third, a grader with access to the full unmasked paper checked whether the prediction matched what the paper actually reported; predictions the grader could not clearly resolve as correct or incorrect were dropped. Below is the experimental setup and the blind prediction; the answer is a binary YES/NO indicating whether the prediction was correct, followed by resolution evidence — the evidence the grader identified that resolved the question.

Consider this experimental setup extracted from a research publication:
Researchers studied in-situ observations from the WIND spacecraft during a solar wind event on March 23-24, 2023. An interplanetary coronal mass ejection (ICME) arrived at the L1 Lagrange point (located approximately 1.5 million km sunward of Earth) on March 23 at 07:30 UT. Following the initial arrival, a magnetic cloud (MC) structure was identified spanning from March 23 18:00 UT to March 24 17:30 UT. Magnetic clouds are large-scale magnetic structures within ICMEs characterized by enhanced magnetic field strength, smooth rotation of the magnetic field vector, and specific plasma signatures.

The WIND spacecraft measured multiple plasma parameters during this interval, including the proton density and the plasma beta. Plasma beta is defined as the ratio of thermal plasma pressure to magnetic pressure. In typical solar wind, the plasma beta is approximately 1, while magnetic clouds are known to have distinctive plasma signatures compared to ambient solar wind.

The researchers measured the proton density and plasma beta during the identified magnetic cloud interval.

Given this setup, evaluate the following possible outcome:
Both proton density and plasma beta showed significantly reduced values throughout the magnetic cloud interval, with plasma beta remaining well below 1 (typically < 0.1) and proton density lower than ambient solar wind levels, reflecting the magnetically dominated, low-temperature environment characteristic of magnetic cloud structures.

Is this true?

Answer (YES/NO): NO